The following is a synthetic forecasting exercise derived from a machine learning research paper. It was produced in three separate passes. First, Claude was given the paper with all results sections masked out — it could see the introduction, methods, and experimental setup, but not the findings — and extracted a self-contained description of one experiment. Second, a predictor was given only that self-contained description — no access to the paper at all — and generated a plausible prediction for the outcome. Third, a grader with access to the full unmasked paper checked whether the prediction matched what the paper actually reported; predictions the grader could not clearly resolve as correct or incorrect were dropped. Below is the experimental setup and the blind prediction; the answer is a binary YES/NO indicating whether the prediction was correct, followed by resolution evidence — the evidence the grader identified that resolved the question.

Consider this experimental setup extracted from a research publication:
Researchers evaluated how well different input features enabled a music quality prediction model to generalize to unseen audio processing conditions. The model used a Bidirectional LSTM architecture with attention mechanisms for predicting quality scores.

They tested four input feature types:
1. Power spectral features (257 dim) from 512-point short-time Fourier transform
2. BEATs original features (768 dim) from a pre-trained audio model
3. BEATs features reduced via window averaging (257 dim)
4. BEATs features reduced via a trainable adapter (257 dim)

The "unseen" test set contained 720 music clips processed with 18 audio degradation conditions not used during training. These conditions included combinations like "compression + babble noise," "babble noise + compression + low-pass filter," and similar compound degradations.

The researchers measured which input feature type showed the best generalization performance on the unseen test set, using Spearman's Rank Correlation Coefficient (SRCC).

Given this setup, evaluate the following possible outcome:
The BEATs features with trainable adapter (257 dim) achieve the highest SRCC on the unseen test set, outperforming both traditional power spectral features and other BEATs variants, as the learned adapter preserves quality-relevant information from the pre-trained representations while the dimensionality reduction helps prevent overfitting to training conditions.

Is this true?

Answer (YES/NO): YES